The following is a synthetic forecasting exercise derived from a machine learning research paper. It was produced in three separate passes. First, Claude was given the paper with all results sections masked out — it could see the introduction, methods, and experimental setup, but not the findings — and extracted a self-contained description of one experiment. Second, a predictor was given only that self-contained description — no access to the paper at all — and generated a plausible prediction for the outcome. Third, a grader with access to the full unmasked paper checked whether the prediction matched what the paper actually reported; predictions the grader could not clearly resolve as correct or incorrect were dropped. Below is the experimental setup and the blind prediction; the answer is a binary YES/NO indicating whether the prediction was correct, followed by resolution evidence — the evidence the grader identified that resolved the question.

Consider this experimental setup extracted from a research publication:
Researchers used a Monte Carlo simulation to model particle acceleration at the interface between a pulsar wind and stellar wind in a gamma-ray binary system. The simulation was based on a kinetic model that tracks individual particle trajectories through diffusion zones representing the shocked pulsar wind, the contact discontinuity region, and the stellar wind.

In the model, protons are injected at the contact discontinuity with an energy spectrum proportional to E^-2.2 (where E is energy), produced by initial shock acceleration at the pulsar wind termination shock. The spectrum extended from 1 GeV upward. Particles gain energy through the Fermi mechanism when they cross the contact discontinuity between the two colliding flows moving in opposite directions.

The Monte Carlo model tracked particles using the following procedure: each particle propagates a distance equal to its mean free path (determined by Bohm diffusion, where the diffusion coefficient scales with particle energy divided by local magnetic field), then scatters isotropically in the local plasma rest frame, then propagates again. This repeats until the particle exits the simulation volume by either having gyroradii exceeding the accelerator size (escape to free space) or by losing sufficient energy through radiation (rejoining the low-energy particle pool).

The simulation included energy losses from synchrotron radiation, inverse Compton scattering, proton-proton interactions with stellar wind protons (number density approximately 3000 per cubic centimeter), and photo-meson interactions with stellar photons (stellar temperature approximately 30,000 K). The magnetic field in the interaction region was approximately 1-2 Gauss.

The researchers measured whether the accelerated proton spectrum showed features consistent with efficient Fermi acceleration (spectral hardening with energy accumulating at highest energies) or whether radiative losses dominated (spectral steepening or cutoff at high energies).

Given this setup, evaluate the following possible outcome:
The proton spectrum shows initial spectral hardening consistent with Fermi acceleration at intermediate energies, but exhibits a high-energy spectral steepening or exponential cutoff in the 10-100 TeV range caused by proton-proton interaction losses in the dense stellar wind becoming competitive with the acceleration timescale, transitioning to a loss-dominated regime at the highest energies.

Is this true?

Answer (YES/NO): NO